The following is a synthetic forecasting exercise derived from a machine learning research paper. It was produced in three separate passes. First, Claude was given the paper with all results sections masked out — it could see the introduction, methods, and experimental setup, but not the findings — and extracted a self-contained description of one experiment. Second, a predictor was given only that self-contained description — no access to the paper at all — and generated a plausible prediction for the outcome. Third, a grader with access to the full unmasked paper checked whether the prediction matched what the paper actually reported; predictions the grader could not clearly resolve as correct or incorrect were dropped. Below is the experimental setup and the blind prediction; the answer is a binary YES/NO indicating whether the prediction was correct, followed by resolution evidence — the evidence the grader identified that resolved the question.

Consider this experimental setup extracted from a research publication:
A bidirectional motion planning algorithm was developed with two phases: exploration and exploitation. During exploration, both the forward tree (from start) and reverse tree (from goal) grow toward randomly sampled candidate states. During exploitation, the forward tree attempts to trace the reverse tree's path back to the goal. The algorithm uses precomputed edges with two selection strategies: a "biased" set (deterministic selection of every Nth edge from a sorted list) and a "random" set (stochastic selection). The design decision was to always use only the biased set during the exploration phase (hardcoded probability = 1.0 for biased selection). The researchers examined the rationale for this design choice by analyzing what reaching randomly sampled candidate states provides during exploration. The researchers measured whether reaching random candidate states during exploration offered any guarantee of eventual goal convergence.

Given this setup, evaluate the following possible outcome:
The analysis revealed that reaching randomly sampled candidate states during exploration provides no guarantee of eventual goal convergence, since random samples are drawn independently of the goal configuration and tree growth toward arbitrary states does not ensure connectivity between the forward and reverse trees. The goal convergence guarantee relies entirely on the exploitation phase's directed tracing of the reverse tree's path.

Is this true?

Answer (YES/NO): YES